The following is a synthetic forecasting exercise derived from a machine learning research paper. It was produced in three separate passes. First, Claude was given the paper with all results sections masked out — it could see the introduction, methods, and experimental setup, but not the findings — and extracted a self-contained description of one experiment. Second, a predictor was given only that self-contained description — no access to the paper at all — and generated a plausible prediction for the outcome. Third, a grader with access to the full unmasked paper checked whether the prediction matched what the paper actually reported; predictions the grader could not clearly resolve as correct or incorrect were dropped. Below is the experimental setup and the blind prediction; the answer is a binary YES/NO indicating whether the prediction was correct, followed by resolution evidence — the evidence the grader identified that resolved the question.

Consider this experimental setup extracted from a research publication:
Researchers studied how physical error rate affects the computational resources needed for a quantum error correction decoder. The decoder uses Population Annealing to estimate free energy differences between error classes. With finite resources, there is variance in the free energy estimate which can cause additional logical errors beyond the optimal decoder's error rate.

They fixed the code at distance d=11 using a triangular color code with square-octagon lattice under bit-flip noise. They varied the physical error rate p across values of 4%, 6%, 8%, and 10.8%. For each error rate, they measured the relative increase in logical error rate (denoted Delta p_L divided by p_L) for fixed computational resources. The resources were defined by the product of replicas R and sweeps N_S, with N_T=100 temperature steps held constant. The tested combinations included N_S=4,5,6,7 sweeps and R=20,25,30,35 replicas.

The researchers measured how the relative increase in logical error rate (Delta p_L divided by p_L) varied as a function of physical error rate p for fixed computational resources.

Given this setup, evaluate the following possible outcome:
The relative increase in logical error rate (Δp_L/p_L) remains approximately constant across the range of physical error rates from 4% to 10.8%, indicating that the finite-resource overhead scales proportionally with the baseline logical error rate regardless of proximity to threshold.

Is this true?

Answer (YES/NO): NO